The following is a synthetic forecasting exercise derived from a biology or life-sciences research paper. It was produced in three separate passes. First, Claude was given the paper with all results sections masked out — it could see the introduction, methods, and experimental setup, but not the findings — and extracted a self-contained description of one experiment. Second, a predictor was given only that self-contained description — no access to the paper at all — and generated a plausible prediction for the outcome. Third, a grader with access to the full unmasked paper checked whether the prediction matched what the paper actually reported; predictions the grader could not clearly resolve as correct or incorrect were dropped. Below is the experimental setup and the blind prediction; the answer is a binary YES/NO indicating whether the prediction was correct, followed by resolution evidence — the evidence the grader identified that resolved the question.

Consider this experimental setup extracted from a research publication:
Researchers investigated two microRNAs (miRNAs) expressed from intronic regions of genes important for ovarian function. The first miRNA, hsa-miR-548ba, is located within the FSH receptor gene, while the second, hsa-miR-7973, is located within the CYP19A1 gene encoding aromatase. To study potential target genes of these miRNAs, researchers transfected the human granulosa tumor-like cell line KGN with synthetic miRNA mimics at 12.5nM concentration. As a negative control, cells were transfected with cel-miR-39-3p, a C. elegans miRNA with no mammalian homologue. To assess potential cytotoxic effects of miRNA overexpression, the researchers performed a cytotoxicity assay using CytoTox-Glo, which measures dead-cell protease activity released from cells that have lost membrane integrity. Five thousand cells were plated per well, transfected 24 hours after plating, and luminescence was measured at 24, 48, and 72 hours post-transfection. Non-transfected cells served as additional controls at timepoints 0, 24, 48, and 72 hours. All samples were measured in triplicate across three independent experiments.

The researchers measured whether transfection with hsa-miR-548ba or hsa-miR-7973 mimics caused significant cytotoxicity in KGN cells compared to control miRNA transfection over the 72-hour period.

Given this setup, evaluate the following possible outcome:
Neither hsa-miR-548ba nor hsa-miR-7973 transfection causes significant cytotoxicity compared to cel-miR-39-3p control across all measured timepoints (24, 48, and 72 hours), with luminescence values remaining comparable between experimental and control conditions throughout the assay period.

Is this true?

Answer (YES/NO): YES